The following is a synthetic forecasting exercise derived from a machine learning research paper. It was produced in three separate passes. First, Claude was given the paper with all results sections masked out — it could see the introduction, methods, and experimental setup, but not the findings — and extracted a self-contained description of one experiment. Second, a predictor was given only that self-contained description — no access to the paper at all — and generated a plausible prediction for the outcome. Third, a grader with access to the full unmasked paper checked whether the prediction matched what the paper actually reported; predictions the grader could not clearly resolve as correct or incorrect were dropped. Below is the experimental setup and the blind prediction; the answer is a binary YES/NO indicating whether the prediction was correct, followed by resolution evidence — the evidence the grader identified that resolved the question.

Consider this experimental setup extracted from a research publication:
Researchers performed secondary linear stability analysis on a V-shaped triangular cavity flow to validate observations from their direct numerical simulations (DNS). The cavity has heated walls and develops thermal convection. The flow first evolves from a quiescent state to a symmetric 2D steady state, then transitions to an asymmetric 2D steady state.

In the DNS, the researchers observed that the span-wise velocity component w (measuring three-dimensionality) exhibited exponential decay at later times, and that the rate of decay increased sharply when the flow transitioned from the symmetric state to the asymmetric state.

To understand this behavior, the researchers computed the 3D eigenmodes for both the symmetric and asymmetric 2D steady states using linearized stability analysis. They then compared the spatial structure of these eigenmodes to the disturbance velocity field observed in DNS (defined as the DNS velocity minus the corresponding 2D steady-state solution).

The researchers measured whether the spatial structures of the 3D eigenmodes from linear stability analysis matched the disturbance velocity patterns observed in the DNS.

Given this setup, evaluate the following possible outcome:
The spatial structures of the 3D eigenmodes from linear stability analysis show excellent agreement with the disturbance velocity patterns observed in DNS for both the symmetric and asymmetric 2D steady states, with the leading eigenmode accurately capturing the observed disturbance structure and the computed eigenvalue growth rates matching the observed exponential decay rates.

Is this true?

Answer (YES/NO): YES